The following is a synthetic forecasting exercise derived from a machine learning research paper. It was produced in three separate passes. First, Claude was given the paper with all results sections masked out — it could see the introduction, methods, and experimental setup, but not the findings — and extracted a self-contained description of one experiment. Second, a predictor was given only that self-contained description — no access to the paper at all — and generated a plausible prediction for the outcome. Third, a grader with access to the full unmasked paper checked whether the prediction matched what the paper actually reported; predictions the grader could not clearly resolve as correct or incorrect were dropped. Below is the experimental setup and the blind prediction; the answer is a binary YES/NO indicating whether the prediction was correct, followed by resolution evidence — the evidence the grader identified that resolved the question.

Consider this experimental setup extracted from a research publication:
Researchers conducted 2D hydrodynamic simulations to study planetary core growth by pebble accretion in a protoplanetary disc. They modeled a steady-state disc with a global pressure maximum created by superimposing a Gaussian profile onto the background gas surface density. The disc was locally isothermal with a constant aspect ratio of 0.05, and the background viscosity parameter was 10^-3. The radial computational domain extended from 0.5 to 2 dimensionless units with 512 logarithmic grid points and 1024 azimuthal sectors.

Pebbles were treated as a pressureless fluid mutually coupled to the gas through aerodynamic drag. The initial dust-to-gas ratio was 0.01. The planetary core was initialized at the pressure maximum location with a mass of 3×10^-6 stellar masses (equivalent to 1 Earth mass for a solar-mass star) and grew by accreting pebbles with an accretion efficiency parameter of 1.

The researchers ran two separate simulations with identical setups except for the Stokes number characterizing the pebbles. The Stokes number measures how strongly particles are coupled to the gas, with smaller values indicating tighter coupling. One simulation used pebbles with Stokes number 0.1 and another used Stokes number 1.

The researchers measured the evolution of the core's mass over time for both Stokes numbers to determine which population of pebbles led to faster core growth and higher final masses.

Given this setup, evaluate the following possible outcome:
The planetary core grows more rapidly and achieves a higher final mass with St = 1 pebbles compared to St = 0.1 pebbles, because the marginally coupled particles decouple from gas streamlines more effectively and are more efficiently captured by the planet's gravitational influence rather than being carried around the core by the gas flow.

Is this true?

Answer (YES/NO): NO